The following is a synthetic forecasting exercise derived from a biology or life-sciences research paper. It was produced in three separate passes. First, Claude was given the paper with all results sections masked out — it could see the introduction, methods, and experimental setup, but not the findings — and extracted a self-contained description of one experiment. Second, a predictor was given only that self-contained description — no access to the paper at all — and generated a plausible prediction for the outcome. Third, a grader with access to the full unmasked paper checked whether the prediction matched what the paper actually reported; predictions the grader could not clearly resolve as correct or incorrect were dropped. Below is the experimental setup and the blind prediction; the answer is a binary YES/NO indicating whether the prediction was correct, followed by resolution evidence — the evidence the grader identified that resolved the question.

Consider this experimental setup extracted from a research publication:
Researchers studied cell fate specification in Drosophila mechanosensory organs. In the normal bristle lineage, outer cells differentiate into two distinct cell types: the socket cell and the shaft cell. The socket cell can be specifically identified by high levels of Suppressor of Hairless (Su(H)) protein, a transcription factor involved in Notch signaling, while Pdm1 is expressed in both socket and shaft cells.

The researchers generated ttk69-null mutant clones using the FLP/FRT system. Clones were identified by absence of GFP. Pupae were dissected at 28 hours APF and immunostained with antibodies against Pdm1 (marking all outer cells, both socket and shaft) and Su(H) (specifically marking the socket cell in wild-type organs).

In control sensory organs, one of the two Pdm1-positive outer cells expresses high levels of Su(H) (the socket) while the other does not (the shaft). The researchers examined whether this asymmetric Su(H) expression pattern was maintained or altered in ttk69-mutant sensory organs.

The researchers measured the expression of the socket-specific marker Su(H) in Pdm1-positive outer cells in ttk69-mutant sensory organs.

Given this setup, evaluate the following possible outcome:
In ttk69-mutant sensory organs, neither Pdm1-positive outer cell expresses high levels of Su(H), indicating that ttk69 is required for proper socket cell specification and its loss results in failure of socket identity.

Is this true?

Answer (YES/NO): NO